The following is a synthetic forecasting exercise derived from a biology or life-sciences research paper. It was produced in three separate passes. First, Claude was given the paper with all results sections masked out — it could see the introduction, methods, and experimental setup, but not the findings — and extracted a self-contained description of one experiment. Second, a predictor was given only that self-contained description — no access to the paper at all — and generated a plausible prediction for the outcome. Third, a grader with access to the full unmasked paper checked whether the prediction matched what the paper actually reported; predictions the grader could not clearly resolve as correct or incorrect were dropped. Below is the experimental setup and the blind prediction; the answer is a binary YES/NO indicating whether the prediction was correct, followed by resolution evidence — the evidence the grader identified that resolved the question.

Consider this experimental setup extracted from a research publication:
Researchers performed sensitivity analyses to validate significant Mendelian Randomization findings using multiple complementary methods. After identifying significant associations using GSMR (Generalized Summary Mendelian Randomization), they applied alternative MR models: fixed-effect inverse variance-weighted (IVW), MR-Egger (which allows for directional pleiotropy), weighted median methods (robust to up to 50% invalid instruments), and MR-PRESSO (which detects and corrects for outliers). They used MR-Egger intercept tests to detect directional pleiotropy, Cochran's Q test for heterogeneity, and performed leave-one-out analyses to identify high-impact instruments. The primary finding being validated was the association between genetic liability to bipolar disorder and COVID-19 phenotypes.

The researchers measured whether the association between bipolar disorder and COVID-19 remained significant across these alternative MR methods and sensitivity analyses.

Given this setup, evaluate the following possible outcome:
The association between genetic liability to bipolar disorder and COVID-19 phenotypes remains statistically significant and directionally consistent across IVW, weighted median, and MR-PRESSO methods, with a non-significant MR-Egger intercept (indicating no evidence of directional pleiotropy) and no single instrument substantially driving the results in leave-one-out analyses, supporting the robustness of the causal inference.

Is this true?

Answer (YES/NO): YES